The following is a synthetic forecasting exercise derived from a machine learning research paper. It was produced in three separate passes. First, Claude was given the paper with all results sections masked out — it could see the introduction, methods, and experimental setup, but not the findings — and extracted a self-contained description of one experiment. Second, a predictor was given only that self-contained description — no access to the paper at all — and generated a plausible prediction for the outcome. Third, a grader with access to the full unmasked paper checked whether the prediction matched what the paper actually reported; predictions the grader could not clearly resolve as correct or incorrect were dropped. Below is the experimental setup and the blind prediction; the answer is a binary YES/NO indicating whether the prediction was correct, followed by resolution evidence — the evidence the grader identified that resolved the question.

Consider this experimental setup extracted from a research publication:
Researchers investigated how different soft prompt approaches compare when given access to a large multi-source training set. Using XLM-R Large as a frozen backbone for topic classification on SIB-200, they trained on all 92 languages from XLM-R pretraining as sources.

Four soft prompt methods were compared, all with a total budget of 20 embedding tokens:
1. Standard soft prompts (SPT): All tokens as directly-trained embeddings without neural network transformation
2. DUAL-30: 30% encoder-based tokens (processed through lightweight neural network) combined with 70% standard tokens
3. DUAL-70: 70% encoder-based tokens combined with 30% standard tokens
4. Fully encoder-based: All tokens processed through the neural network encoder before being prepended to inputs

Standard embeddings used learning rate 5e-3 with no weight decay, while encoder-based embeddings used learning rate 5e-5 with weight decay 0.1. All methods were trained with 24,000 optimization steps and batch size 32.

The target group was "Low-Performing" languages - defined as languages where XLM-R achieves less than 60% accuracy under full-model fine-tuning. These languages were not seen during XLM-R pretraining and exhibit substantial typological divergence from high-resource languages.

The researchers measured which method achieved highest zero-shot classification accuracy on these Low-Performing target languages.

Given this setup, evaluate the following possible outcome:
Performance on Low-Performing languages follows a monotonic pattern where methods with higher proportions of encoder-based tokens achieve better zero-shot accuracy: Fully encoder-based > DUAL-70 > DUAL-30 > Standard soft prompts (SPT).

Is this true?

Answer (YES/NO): YES